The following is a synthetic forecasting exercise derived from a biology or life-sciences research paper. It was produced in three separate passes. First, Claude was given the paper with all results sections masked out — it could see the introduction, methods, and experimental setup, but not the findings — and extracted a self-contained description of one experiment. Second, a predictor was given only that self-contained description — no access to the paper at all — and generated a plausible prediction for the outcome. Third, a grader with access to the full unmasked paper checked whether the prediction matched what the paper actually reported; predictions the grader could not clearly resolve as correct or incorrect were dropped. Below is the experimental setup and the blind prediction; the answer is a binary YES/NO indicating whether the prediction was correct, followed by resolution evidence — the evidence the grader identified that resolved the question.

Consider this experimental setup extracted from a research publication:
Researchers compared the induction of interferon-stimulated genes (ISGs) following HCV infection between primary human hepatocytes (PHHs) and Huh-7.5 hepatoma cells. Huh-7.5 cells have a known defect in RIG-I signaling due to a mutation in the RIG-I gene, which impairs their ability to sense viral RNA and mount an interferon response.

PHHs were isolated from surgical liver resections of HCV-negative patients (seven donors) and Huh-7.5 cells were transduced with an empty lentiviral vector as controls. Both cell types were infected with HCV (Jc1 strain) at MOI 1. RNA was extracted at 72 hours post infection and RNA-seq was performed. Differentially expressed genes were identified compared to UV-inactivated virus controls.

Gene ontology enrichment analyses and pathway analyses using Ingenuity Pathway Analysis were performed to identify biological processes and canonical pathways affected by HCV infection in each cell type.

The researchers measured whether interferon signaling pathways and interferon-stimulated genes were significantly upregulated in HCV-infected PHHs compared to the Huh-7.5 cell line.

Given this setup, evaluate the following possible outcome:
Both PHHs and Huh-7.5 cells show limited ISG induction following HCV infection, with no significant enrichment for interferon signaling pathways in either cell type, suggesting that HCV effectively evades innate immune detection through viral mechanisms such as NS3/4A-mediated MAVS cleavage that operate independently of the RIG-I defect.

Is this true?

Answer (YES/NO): NO